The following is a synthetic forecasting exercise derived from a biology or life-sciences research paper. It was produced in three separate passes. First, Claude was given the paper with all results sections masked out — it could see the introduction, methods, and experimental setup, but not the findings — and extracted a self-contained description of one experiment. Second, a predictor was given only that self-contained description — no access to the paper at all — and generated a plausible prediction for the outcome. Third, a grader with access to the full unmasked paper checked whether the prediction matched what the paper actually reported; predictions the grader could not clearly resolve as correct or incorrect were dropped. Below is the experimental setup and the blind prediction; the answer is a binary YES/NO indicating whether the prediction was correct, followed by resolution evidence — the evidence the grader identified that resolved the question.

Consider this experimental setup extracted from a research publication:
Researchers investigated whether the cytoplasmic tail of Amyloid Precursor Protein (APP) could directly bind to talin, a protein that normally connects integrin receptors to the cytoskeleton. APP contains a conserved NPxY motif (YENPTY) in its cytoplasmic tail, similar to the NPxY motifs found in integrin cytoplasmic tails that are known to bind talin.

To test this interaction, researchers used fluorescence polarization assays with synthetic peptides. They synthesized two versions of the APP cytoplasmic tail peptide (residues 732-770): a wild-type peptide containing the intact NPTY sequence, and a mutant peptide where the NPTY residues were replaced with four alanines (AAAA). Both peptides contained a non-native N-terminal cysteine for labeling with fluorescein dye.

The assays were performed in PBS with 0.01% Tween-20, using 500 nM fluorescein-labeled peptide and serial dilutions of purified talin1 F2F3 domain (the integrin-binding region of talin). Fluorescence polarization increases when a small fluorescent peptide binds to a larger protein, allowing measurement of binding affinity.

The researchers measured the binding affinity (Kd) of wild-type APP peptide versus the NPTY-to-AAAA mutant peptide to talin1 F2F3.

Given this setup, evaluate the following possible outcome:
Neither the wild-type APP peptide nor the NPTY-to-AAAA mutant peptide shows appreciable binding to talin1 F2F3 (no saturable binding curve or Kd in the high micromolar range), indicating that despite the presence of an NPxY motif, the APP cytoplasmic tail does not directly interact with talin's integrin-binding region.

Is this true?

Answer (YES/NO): NO